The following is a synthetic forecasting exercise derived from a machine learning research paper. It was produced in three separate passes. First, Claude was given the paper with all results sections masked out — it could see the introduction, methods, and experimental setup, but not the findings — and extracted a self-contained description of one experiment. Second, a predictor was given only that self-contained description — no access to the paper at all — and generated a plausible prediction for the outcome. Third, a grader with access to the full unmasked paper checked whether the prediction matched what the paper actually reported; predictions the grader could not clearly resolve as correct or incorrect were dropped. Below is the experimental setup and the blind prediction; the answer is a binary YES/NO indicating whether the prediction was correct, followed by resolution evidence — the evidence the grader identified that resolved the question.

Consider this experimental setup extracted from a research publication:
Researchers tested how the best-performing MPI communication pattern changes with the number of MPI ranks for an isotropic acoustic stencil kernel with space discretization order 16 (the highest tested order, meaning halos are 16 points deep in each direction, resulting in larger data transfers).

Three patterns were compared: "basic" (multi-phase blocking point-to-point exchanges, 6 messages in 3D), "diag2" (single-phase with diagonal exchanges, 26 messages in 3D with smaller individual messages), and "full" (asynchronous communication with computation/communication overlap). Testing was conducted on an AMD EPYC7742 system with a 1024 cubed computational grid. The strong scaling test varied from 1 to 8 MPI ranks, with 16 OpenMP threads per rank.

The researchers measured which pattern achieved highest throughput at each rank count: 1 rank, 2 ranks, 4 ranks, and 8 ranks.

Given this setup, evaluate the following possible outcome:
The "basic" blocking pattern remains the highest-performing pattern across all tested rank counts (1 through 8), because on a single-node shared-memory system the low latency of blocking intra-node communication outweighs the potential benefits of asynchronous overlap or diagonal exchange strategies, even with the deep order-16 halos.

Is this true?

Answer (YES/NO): NO